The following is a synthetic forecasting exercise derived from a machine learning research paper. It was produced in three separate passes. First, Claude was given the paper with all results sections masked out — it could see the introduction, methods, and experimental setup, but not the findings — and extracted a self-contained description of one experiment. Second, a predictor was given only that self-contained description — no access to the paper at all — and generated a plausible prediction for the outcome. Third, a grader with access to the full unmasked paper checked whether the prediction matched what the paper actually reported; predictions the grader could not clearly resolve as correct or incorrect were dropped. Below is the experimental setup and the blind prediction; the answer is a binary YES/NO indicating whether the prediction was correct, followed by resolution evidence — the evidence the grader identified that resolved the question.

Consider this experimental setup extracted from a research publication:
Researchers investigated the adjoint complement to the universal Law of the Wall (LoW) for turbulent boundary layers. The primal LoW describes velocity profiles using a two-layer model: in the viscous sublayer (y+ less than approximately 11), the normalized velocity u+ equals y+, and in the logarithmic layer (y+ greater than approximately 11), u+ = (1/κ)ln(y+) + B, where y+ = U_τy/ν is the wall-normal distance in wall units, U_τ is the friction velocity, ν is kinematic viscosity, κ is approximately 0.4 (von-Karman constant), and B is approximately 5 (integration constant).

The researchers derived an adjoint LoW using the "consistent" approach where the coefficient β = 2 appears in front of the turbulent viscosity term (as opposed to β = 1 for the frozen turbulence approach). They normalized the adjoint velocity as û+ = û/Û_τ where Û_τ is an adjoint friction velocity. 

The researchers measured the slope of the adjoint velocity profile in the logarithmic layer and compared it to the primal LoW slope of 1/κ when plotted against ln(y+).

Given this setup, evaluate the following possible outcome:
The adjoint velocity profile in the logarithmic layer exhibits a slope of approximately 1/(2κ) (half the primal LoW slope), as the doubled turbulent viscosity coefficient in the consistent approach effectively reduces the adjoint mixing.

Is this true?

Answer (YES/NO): YES